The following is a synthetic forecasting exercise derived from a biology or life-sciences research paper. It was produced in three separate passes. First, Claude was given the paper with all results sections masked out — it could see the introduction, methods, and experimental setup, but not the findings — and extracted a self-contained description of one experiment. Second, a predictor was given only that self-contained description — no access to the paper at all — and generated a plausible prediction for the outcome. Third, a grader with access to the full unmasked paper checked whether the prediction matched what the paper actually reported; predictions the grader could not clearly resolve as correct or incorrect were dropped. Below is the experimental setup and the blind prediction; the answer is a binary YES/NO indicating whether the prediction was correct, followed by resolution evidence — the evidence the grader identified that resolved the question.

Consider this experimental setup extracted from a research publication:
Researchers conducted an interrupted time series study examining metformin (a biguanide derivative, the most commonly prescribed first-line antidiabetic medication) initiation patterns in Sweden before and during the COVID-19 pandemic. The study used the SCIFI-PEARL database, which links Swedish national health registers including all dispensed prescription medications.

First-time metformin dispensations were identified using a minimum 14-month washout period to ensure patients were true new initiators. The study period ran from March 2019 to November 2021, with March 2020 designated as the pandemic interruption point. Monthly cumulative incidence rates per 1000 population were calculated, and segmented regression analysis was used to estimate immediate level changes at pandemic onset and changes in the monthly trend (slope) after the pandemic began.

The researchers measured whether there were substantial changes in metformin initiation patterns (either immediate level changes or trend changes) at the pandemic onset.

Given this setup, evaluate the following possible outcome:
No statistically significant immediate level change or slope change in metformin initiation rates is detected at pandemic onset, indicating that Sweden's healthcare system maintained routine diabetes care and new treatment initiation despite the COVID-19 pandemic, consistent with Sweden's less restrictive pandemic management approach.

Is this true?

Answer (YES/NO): NO